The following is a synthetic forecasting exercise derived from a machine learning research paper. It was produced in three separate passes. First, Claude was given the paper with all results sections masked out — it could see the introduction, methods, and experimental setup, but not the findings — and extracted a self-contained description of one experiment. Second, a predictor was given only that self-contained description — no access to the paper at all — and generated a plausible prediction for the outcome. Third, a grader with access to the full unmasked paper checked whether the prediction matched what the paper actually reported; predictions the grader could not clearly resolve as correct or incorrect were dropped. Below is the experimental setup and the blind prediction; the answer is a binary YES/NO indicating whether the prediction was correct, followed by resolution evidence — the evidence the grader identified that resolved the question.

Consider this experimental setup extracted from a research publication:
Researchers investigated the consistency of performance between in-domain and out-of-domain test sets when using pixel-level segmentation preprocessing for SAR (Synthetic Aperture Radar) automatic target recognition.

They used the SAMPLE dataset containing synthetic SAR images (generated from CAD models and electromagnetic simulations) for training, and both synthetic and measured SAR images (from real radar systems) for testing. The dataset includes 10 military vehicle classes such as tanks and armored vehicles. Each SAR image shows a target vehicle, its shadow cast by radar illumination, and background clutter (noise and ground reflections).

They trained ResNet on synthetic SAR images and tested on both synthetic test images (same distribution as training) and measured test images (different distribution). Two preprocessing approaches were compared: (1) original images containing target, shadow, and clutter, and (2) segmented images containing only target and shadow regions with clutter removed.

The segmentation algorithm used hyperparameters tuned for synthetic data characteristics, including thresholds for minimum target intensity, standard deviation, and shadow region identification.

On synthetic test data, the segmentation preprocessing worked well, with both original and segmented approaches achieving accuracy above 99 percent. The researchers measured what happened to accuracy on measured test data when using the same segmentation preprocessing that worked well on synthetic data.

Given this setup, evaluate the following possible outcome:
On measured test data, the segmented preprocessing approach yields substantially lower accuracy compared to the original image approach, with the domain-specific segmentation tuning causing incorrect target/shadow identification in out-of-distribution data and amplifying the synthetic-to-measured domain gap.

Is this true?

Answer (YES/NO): YES